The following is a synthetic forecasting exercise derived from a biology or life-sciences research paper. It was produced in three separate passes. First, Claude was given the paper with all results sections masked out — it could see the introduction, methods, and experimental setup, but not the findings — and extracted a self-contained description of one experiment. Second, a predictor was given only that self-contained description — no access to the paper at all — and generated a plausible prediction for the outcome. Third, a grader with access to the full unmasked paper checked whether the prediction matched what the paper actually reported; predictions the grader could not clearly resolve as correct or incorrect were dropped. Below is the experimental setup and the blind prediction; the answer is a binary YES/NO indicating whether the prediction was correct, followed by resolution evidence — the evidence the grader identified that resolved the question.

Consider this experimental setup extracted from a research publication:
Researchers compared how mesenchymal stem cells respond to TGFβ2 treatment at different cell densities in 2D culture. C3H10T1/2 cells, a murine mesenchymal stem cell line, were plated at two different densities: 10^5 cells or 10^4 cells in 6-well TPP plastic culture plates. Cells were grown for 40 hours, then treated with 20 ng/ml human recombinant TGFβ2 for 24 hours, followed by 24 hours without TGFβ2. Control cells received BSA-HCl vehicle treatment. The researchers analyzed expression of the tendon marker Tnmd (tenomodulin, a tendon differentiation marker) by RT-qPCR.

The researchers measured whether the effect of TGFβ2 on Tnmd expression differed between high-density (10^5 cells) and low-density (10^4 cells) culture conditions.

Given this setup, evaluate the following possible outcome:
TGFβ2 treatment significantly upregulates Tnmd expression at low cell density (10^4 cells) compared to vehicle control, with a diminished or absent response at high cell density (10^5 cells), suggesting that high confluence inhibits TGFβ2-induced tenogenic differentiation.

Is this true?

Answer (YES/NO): NO